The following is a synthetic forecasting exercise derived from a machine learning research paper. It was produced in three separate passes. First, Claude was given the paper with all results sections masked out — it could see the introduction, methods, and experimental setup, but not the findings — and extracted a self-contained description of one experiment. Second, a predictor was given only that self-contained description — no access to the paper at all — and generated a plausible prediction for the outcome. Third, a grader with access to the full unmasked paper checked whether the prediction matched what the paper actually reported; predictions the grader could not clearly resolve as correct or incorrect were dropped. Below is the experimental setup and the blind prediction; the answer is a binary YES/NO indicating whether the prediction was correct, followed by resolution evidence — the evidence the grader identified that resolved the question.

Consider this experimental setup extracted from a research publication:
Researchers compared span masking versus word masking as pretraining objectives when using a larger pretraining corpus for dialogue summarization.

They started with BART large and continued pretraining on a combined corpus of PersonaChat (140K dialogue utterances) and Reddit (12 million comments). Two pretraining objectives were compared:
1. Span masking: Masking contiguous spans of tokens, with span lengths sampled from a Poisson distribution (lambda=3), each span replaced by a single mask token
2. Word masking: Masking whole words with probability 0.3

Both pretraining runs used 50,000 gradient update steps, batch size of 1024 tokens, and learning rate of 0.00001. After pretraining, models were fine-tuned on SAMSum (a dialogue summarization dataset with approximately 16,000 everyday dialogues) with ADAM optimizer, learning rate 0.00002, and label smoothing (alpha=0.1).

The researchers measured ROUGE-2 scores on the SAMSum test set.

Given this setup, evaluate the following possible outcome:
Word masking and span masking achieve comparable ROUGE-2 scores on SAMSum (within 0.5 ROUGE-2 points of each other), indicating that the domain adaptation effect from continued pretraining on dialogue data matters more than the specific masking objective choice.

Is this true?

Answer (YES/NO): YES